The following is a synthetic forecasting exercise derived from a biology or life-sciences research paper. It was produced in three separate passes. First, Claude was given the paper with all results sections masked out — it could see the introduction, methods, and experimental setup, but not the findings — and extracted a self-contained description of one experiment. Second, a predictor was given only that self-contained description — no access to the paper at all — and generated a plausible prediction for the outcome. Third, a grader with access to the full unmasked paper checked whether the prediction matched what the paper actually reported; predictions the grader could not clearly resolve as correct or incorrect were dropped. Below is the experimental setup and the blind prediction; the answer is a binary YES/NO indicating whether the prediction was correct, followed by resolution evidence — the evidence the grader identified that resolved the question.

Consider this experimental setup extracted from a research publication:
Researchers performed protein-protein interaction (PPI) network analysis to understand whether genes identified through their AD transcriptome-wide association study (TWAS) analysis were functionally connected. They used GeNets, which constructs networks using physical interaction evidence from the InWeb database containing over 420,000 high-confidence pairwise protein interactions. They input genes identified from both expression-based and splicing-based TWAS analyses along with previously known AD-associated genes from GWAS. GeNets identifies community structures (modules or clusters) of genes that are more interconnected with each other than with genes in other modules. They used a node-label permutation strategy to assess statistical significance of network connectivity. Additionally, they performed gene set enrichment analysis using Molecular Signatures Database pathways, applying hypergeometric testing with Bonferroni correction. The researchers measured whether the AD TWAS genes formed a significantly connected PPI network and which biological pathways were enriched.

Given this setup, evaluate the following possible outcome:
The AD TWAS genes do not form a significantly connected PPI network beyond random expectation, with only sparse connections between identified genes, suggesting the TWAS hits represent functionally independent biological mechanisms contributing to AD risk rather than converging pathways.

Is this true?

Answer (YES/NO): NO